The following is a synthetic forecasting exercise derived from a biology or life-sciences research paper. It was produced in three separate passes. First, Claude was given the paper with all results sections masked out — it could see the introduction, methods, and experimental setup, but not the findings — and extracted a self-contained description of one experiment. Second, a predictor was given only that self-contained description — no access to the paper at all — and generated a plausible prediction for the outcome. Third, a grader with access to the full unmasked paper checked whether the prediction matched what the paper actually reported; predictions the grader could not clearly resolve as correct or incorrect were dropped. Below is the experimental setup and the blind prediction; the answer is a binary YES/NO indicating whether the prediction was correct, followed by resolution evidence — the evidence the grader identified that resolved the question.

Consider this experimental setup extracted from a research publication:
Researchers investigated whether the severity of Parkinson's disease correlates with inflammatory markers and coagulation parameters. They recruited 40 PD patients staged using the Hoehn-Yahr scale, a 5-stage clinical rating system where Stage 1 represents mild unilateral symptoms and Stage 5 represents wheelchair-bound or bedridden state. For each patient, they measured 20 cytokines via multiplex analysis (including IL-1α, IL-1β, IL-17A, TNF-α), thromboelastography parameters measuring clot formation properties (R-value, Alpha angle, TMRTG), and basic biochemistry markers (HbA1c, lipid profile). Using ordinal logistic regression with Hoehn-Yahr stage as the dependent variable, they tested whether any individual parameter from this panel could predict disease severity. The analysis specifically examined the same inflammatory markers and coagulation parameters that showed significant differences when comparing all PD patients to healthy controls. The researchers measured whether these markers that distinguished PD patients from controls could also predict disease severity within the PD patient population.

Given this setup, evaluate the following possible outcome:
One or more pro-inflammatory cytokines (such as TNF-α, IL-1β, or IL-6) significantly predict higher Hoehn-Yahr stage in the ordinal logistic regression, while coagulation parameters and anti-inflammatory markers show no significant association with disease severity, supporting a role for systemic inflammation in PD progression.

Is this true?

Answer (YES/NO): NO